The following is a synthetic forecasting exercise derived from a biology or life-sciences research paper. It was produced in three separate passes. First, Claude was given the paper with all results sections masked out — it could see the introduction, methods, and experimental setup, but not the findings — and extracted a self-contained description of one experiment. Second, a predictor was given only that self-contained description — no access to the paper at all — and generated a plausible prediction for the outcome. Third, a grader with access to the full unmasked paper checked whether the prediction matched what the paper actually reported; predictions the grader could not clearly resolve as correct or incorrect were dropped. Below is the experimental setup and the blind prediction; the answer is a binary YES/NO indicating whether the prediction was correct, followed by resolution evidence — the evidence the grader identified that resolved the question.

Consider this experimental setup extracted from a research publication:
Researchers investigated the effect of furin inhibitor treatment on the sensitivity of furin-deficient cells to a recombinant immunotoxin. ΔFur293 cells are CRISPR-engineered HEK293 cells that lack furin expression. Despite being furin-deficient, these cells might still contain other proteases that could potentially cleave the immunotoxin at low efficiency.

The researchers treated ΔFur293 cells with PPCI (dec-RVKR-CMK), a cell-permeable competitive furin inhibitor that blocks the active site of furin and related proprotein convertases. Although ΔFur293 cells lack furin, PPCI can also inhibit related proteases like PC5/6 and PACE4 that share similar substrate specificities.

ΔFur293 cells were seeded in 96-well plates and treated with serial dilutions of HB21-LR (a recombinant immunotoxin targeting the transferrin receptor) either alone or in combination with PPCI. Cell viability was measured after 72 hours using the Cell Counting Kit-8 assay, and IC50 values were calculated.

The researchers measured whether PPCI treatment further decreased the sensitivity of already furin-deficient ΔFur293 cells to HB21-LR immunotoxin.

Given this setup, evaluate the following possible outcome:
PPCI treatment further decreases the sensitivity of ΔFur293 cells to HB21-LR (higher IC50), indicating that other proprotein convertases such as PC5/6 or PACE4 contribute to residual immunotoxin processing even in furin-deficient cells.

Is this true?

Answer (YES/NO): NO